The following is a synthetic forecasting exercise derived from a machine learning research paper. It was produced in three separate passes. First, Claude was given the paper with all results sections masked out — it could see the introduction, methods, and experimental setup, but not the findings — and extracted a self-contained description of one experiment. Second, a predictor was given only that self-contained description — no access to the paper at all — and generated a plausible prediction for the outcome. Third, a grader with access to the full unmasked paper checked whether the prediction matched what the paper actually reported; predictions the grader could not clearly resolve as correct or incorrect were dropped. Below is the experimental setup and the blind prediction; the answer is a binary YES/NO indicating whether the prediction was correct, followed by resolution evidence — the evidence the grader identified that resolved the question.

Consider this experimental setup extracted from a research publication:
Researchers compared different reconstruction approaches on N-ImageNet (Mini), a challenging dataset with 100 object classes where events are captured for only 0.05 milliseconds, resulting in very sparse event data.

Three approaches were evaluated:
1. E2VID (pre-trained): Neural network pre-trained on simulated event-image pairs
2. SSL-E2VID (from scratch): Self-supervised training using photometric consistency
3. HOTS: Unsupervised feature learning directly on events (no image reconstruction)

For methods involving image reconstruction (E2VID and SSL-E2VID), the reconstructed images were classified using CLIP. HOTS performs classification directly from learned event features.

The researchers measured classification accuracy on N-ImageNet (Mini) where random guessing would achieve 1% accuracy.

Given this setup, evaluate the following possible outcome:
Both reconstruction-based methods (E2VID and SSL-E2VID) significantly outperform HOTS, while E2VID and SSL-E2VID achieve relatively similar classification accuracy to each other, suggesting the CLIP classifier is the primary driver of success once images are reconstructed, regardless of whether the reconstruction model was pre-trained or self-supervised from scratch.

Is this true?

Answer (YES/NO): NO